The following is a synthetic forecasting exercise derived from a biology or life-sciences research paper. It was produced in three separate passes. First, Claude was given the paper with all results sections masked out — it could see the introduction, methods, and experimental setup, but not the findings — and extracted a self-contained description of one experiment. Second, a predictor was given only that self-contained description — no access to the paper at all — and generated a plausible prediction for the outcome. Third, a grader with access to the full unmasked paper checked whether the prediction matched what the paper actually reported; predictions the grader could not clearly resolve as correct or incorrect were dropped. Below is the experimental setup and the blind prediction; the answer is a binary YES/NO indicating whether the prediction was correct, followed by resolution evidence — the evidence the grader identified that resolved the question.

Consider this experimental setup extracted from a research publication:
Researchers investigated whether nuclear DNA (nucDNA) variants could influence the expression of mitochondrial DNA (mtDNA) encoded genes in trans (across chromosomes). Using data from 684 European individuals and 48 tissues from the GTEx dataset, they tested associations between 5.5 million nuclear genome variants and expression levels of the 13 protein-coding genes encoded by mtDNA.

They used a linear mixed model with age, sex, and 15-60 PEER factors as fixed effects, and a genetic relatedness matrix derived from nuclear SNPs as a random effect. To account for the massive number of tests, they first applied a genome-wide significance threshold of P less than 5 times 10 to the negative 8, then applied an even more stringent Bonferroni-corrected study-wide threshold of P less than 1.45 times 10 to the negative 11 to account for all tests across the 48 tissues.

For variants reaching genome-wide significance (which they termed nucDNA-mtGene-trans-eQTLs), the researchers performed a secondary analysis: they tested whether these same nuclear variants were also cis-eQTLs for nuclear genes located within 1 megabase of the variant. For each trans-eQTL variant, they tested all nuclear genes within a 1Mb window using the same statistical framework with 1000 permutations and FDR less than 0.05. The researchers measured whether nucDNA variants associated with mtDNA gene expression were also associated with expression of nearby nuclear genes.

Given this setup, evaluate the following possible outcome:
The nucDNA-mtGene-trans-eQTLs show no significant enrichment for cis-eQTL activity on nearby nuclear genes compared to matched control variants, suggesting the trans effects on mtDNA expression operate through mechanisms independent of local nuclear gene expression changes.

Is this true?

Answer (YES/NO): NO